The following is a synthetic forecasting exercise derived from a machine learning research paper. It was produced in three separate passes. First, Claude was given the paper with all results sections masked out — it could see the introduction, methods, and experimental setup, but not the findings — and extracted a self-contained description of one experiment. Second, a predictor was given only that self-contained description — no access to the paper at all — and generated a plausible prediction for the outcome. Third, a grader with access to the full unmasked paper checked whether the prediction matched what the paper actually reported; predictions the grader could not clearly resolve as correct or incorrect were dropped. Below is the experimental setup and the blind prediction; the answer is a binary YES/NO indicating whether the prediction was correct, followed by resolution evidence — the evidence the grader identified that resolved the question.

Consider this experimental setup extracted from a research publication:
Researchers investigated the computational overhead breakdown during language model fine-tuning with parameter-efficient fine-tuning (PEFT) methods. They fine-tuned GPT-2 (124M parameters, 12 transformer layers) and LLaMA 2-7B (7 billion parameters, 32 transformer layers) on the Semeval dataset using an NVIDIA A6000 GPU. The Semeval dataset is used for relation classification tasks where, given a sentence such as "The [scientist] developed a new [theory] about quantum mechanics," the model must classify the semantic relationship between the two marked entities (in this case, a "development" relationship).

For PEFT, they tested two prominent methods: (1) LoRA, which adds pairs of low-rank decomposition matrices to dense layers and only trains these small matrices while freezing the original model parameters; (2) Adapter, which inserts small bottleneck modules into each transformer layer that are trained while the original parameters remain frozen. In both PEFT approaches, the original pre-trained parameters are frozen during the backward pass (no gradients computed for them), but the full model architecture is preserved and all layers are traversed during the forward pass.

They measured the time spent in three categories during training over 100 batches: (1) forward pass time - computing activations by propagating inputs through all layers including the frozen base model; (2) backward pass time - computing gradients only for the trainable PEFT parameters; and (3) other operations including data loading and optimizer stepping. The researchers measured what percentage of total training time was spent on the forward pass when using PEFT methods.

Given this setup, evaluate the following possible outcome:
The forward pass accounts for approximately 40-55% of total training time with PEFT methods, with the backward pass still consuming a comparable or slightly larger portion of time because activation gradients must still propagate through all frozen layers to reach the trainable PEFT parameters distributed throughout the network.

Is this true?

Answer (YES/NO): NO